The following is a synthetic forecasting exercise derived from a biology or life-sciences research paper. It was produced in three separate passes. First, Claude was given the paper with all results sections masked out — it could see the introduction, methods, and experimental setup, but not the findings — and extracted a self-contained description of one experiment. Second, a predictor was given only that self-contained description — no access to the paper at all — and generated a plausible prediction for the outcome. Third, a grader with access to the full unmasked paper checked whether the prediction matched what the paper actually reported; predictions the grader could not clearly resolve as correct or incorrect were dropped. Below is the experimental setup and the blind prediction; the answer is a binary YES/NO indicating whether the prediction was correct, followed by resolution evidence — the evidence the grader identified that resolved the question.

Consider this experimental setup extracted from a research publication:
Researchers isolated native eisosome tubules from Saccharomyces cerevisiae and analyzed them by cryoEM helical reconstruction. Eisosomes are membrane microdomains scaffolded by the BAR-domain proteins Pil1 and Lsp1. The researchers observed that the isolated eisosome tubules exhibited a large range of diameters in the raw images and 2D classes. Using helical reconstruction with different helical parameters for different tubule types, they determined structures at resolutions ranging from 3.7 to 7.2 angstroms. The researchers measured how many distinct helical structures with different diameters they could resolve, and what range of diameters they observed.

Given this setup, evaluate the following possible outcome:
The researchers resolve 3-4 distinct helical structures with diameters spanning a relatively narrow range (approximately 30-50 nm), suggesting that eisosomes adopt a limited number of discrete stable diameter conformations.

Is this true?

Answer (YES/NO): NO